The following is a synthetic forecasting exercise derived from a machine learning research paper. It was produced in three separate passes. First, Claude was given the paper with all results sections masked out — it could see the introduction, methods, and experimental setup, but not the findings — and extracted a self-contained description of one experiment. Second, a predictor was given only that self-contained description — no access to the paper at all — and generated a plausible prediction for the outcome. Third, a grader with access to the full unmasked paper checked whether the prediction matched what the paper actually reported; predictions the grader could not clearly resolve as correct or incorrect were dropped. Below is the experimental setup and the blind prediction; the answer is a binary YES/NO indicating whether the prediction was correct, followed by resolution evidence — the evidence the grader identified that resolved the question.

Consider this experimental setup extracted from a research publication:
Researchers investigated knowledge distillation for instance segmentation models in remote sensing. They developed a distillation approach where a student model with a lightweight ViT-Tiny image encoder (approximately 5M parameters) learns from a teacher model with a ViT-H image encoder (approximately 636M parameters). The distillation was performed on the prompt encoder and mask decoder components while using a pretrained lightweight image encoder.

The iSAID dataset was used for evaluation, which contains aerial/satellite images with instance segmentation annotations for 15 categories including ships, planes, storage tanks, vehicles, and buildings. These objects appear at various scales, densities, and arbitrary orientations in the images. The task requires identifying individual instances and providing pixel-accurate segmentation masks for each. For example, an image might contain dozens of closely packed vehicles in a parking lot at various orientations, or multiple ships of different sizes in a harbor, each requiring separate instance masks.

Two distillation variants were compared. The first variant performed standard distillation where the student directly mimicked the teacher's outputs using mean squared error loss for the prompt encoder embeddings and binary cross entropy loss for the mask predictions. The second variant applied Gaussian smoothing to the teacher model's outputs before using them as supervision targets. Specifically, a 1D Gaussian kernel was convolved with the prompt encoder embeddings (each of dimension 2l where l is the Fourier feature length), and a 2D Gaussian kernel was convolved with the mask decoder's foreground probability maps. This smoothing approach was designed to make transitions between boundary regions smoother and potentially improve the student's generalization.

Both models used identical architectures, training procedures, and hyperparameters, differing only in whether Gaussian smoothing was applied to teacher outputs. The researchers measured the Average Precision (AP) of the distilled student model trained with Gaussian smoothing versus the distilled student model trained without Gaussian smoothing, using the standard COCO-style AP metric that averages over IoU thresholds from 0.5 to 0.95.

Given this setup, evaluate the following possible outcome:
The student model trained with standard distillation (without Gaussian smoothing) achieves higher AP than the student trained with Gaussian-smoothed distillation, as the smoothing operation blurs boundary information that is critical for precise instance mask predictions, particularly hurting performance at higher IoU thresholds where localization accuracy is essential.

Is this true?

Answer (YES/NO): NO